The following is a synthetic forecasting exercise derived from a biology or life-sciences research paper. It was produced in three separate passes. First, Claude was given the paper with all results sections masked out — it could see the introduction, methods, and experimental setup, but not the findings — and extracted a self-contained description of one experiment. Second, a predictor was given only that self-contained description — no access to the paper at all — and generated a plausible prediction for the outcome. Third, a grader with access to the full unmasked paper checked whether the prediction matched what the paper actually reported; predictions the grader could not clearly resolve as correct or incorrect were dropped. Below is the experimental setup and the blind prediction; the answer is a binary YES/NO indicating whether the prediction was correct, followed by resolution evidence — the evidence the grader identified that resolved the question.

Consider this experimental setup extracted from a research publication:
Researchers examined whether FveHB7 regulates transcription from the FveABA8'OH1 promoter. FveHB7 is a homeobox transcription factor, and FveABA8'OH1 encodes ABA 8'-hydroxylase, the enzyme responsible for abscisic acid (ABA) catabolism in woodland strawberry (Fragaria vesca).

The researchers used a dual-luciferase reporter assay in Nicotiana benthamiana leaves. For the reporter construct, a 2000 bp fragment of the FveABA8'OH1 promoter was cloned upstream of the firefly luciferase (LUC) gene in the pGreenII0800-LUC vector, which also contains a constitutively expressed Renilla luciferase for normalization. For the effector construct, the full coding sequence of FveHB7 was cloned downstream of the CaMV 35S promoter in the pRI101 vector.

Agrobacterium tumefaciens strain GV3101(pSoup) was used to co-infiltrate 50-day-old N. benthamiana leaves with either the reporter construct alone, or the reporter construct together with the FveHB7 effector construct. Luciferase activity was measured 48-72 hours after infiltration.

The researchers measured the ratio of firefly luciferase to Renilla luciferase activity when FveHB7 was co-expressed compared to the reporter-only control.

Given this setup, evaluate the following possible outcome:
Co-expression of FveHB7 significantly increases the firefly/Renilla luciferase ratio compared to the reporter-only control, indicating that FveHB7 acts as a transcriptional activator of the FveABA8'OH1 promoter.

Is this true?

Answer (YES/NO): NO